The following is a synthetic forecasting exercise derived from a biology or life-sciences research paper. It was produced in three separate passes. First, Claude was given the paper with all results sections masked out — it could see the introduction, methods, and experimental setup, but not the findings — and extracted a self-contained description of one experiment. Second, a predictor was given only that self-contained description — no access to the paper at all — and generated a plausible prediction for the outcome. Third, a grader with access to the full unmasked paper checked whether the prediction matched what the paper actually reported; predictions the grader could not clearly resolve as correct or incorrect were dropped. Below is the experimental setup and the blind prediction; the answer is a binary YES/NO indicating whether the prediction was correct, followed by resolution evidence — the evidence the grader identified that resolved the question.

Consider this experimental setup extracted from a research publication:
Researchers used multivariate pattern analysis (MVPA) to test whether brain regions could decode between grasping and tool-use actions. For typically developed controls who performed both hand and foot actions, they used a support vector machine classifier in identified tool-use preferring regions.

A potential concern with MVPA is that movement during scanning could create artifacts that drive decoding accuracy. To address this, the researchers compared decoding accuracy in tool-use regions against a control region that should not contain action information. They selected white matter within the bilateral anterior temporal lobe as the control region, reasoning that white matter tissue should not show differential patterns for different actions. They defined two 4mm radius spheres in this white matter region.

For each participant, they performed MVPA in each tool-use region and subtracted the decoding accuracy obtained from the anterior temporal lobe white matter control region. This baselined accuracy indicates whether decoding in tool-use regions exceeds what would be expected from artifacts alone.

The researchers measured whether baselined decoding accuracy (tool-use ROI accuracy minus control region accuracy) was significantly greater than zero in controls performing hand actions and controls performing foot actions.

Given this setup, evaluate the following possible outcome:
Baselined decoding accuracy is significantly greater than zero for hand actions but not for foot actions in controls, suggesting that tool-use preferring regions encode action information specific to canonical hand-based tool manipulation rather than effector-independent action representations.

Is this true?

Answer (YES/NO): NO